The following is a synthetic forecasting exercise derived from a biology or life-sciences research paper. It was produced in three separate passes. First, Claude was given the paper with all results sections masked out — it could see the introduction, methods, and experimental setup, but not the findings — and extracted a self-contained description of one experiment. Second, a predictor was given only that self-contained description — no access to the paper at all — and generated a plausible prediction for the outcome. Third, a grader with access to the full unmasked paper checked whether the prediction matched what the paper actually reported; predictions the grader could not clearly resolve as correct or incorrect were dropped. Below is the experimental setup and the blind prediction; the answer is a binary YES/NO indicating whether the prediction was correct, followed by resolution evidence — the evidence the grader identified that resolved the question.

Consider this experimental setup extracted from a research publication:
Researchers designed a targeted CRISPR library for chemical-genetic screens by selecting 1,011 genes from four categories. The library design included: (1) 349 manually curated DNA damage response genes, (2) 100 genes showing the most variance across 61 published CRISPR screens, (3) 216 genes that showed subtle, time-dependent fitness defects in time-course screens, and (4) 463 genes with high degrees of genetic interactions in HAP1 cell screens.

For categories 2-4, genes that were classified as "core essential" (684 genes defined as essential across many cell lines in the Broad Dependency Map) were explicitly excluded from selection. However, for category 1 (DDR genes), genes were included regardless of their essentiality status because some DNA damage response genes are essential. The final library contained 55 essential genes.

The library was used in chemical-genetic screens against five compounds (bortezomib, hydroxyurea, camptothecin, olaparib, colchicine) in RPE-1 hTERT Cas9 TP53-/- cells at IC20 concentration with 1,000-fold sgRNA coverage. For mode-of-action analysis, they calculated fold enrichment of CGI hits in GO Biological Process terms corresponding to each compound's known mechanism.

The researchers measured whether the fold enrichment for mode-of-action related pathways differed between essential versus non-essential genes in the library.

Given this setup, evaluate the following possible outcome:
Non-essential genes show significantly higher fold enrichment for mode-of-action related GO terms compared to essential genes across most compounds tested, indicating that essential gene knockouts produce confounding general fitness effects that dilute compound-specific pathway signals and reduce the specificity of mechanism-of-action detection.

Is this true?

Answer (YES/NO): NO